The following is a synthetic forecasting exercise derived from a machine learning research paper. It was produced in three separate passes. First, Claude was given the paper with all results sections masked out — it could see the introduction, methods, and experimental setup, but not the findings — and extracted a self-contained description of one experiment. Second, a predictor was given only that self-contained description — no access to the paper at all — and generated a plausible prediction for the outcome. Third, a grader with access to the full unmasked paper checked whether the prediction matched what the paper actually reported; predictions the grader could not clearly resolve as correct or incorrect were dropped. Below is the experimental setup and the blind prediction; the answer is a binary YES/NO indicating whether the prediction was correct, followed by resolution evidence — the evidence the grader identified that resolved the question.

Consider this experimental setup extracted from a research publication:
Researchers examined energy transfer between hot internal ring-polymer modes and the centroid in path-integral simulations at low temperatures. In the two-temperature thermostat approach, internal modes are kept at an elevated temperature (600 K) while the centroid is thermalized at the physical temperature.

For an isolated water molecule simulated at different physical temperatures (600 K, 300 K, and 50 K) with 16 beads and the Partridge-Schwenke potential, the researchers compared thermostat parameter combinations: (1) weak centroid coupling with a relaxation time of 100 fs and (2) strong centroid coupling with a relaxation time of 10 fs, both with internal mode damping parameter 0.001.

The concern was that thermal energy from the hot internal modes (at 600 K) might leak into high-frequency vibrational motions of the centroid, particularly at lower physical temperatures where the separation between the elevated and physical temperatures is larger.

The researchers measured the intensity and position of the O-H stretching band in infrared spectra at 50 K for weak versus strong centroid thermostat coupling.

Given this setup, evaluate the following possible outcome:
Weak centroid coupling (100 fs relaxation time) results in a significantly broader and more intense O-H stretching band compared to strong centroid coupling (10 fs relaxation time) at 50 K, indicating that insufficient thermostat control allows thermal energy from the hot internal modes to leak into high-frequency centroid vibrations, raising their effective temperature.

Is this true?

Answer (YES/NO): YES